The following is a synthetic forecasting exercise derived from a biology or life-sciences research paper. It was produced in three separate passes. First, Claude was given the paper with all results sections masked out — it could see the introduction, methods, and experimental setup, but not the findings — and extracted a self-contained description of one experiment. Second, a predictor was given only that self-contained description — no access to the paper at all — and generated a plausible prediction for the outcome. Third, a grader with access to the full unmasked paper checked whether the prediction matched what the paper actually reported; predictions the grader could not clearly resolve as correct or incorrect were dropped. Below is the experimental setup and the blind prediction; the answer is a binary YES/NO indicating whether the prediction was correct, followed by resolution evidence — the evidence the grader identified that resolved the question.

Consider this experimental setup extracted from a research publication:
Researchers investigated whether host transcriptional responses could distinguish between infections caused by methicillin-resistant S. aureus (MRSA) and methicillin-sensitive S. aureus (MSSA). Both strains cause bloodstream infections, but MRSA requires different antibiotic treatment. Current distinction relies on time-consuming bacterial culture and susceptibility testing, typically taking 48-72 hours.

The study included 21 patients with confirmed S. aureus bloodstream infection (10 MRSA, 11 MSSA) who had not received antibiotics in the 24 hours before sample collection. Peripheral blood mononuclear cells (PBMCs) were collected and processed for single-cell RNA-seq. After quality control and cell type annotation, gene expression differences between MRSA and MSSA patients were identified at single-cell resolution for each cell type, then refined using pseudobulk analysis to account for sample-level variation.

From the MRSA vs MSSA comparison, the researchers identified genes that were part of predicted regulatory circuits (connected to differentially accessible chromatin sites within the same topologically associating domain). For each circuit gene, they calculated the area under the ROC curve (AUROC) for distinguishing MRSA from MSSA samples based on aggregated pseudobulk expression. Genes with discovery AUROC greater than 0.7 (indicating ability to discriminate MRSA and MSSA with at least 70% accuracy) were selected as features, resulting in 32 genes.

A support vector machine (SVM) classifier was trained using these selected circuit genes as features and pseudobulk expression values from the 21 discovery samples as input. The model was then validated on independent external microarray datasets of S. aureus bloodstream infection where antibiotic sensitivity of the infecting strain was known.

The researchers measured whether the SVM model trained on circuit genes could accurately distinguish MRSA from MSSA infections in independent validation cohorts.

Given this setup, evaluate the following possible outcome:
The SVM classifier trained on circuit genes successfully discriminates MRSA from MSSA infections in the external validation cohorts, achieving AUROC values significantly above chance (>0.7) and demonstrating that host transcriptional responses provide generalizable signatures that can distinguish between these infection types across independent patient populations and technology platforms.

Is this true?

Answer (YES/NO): NO